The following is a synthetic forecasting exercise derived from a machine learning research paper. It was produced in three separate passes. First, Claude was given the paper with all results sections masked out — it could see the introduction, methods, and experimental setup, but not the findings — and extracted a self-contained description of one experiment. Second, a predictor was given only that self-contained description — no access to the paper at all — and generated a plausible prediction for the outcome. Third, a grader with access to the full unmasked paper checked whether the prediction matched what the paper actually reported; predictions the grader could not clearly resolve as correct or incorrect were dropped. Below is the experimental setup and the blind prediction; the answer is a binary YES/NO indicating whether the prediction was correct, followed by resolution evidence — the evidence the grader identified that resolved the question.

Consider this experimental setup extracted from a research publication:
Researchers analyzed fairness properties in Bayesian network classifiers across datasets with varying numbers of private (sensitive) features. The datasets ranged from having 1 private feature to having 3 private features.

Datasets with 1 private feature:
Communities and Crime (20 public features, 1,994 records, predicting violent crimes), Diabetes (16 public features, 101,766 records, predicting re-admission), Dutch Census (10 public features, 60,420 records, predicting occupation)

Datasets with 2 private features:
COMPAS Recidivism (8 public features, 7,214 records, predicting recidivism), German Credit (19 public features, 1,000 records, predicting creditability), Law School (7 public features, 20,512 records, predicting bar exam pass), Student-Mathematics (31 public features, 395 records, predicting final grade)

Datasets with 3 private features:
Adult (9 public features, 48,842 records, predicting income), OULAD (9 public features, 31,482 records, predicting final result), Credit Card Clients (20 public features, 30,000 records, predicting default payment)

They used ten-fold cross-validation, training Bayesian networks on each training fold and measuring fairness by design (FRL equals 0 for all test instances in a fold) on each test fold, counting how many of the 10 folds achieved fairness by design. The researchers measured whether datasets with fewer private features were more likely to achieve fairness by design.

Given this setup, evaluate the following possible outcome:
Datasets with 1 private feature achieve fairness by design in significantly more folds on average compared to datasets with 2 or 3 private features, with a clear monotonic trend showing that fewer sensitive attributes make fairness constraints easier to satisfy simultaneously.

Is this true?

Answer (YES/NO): NO